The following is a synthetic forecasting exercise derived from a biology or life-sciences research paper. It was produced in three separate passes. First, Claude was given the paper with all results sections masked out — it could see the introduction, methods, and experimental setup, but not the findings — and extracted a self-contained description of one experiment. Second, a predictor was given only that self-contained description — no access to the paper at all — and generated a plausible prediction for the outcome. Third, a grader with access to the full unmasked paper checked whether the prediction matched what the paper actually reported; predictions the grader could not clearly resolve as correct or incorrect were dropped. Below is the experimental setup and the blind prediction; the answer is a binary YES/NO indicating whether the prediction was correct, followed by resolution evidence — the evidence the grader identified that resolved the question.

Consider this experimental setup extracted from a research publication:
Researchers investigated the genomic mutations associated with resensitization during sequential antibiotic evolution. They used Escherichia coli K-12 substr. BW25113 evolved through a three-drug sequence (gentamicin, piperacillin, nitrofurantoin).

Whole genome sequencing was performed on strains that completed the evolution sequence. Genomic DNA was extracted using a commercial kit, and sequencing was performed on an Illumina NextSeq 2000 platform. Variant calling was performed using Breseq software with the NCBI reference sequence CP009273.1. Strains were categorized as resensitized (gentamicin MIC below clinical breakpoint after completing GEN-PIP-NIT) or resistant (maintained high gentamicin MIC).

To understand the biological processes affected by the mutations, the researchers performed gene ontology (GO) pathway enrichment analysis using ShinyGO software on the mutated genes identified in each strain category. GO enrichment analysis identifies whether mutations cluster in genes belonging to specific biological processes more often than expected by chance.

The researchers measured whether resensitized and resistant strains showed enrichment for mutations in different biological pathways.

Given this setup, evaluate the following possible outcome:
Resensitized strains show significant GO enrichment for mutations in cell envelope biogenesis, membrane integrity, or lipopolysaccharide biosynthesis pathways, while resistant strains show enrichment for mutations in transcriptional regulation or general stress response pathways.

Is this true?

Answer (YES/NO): NO